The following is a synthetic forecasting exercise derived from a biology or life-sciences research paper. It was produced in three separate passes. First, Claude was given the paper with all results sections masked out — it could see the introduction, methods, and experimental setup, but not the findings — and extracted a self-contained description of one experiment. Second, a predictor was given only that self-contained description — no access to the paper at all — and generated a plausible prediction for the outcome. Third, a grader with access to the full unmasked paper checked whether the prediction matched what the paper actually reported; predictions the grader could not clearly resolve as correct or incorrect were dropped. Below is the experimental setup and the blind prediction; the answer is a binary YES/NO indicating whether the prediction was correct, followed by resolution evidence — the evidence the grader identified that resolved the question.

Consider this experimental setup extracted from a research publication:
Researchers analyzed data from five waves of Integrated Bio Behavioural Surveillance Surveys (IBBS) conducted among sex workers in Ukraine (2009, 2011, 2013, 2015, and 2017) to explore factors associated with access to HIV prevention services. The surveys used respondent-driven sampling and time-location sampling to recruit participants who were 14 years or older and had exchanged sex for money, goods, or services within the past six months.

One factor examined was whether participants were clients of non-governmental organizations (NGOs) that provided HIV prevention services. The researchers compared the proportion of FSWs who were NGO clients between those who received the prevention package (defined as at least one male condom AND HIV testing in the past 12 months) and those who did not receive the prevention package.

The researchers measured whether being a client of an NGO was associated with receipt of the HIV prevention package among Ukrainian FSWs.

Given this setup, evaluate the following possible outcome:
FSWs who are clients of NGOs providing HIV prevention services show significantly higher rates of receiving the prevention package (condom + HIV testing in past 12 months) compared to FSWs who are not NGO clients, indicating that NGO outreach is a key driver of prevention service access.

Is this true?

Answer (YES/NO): YES